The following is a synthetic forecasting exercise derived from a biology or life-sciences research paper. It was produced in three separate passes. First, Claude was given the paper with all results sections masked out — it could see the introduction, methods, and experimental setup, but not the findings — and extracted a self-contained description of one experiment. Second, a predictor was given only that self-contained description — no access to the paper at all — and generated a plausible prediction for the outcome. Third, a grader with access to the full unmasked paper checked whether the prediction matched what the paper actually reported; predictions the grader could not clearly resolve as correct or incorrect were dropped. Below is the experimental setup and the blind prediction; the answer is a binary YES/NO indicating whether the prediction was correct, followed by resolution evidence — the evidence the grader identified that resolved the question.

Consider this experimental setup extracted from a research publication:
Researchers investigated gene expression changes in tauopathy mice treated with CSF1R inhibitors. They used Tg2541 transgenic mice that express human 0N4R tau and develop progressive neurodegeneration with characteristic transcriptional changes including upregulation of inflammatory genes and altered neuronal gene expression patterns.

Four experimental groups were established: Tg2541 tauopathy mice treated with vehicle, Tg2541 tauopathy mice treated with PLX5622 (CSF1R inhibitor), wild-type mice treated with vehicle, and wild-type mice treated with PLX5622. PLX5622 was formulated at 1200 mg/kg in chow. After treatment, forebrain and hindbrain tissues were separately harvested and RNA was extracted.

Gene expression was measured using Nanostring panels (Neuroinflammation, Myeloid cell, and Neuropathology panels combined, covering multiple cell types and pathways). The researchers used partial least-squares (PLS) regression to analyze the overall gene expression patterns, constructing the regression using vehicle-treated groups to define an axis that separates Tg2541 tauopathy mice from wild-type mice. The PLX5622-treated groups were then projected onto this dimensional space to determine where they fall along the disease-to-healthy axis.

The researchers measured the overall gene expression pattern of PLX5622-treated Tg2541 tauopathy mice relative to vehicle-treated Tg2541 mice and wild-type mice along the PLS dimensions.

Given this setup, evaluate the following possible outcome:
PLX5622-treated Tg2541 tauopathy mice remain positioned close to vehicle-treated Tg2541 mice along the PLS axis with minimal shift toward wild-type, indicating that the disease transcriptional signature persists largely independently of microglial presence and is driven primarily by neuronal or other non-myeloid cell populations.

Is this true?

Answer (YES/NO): NO